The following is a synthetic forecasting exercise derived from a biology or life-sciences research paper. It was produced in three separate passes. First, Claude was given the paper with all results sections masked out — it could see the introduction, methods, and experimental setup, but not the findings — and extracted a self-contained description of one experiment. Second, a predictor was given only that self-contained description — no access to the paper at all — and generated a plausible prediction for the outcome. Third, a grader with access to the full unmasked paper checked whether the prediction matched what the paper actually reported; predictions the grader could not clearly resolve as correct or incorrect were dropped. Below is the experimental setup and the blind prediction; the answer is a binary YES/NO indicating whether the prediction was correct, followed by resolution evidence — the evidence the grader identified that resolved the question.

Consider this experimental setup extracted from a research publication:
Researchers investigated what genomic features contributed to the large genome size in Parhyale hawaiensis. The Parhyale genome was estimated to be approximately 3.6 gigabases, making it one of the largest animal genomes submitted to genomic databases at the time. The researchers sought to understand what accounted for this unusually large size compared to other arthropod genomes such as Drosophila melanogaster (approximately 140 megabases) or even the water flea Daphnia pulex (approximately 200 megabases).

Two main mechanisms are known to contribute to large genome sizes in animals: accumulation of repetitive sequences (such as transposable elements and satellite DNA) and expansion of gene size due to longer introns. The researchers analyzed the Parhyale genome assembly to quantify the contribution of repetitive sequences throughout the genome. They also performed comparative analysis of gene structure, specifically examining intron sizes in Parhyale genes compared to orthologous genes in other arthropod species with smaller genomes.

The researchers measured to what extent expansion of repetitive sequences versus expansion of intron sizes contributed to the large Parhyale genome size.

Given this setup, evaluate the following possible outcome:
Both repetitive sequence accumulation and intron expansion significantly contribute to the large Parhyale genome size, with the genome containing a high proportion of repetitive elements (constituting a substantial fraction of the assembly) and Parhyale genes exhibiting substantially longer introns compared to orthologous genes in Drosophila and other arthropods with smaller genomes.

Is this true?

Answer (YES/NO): YES